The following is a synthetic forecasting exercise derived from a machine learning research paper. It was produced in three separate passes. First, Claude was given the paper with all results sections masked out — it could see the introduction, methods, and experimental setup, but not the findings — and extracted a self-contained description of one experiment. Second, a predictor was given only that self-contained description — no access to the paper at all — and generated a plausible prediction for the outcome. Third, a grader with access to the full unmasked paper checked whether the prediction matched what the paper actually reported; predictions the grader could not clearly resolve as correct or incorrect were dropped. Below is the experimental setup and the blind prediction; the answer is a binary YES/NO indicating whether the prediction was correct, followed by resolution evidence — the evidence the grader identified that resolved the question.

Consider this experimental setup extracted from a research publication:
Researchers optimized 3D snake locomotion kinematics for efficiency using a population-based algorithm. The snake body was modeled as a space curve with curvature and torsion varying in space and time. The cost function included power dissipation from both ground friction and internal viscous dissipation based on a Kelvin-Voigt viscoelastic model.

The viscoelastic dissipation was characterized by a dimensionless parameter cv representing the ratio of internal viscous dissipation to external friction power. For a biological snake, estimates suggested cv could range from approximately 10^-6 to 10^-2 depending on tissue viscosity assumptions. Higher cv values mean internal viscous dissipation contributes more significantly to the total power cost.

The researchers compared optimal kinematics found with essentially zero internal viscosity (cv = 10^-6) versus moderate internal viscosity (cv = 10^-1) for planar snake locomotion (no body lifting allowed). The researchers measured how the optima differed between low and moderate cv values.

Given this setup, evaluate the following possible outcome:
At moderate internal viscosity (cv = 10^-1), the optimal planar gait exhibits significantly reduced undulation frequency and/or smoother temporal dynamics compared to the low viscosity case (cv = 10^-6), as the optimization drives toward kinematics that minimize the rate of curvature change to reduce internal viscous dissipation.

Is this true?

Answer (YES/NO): YES